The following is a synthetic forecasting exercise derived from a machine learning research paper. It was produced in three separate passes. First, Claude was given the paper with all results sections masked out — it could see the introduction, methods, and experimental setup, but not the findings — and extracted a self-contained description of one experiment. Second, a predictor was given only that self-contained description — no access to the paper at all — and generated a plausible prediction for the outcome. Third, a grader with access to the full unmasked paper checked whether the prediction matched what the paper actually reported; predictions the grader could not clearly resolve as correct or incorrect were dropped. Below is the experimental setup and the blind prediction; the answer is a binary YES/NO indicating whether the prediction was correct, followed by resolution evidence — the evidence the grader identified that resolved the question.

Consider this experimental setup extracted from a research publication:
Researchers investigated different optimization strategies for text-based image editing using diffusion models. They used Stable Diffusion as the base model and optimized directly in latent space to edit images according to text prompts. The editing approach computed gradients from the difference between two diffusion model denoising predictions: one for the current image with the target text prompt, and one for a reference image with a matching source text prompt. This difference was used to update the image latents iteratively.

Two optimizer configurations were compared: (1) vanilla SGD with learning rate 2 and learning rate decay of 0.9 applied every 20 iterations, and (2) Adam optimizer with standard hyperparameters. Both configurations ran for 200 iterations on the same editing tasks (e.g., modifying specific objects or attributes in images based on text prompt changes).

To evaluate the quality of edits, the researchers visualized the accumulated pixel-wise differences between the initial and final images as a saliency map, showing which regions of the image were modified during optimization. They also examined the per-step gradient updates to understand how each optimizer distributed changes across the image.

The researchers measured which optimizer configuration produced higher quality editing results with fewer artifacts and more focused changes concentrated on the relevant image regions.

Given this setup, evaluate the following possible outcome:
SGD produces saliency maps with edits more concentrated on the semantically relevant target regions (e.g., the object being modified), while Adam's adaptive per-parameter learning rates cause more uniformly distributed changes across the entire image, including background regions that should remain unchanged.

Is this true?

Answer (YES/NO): YES